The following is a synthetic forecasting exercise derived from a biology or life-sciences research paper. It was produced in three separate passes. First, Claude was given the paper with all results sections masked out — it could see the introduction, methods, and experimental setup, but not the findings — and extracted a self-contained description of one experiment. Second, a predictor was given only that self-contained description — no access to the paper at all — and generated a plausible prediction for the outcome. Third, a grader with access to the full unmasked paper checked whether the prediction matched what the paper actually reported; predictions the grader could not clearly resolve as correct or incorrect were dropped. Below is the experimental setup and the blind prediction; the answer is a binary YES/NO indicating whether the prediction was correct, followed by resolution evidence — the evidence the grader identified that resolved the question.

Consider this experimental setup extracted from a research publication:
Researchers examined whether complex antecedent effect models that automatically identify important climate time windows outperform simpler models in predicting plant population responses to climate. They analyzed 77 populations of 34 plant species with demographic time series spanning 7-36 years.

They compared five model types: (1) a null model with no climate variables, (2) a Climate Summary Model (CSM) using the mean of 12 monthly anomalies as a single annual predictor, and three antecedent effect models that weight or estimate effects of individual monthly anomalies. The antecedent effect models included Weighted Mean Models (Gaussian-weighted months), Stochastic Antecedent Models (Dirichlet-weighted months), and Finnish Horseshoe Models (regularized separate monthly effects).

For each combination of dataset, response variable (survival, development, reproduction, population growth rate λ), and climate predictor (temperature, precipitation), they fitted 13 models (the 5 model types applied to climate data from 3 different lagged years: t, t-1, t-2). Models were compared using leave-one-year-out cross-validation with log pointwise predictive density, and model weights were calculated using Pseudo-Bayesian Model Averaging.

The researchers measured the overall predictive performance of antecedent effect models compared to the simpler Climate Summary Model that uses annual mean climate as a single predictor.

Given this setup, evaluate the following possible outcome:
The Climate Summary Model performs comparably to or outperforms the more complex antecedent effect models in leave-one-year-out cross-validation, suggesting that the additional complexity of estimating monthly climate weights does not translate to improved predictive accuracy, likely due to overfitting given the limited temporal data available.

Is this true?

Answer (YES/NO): YES